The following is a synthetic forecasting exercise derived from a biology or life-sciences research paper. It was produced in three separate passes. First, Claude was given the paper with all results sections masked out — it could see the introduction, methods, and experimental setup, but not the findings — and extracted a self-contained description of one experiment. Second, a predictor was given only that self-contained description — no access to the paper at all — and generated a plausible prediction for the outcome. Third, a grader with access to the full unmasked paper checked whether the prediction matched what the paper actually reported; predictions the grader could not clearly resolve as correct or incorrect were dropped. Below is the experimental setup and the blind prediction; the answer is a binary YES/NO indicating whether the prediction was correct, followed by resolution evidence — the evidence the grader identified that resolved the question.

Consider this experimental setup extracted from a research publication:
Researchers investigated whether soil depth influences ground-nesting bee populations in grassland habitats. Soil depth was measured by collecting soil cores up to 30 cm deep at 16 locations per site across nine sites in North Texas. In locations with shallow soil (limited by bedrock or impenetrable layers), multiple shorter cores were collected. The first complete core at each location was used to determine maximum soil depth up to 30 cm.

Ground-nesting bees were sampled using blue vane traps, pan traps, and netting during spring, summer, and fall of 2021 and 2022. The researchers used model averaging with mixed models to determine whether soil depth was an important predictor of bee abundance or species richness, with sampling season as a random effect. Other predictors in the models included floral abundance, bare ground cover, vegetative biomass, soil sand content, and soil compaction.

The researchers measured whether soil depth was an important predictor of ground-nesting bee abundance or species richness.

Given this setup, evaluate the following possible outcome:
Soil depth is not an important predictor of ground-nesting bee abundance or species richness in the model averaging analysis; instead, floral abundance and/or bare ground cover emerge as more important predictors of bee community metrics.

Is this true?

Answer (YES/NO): NO